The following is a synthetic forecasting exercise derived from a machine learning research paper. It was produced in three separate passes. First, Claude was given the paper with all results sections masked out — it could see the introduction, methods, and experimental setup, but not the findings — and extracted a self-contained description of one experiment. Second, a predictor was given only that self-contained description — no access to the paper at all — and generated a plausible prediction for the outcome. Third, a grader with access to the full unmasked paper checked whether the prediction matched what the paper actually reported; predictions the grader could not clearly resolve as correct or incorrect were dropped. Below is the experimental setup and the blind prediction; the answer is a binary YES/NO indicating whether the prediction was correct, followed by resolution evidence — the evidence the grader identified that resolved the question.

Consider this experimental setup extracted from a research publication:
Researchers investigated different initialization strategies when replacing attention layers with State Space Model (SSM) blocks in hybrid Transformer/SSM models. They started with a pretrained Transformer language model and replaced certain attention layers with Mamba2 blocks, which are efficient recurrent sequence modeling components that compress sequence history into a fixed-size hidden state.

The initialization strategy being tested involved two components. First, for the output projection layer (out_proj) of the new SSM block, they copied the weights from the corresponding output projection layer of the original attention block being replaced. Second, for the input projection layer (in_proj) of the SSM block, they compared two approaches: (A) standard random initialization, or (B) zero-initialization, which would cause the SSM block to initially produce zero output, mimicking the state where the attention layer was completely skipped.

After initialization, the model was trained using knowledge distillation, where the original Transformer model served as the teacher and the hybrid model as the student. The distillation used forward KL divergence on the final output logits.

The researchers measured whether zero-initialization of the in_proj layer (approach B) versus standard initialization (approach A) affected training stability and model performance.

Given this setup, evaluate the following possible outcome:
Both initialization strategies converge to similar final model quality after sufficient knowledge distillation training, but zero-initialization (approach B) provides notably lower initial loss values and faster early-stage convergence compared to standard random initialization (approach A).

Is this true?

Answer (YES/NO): NO